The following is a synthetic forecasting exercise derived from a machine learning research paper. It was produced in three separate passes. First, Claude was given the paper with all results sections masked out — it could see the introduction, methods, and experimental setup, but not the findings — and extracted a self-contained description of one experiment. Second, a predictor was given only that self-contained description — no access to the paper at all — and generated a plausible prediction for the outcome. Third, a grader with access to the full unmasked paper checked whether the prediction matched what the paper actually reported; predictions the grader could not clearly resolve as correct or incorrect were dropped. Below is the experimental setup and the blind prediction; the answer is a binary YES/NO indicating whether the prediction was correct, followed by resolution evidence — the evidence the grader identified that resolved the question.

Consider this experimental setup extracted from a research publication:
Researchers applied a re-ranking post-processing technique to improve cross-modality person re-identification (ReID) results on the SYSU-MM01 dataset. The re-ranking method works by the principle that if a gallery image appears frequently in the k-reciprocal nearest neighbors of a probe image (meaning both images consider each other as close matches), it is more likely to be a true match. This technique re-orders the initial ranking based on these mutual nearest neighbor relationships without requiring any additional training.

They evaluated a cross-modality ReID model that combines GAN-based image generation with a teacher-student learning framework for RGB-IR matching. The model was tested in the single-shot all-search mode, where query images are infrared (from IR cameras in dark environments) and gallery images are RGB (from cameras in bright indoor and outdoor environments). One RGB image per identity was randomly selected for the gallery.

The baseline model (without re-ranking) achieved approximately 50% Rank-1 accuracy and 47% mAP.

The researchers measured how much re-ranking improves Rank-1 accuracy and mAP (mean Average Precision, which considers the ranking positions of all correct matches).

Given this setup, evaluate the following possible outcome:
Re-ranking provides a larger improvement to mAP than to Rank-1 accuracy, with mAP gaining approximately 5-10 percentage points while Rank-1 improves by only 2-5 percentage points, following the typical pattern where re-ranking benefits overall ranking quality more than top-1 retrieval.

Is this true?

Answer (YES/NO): NO